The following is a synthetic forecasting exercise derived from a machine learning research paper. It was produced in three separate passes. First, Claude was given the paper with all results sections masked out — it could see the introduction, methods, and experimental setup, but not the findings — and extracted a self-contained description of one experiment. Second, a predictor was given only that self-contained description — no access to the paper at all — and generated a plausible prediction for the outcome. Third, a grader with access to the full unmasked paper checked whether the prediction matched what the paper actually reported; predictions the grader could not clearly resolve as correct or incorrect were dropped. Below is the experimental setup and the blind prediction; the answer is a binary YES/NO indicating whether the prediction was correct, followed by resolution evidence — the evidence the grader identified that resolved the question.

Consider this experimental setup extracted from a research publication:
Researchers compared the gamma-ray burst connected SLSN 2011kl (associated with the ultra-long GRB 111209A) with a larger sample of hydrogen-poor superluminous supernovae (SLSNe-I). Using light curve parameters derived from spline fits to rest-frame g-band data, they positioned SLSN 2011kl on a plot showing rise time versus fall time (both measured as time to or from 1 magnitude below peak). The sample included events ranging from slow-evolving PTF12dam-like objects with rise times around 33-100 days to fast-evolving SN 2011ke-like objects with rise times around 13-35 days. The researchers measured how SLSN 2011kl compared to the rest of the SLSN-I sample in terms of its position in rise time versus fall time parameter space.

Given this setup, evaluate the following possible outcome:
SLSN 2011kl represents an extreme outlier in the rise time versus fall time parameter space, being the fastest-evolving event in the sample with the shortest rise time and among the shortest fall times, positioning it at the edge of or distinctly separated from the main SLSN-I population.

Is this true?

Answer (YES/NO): YES